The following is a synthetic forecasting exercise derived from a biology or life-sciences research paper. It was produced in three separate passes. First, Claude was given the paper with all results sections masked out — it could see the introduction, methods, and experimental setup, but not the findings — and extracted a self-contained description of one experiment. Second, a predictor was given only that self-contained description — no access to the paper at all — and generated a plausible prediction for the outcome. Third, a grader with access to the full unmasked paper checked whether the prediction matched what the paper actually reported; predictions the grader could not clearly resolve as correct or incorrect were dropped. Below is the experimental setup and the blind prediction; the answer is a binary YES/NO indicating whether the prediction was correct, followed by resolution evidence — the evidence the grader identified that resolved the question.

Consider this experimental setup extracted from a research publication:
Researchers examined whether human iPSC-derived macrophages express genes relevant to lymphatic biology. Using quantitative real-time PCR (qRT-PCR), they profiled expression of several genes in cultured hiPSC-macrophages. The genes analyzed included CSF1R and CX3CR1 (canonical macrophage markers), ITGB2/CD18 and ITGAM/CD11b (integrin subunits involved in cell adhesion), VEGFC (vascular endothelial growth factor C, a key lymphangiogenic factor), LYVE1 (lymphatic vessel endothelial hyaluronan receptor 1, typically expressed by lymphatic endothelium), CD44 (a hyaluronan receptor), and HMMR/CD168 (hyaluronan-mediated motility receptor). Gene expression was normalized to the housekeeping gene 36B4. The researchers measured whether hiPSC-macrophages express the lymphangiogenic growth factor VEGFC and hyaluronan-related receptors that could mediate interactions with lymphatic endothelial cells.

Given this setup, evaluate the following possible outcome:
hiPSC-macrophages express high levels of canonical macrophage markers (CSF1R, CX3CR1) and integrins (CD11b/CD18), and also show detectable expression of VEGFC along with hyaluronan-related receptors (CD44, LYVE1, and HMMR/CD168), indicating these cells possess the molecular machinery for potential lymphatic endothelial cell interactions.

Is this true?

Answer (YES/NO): NO